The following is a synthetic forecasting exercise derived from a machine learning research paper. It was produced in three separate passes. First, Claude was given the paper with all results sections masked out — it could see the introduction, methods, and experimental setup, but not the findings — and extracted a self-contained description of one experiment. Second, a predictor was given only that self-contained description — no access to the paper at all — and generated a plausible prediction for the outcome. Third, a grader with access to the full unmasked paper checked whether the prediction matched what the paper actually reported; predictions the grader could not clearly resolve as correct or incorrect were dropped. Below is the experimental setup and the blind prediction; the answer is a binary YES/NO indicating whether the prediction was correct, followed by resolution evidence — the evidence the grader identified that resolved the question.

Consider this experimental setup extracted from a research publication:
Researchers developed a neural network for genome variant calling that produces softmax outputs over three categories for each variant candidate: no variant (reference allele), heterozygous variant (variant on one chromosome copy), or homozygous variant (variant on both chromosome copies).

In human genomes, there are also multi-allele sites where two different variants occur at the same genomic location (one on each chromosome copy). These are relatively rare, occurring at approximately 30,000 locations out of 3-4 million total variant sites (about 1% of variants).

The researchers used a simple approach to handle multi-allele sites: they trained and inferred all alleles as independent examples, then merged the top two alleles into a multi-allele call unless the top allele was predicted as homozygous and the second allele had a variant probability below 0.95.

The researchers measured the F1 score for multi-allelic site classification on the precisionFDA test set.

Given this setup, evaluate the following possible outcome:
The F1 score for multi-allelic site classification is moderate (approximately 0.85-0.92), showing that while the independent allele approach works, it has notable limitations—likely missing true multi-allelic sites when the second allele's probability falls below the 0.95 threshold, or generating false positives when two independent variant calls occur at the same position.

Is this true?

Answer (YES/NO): NO